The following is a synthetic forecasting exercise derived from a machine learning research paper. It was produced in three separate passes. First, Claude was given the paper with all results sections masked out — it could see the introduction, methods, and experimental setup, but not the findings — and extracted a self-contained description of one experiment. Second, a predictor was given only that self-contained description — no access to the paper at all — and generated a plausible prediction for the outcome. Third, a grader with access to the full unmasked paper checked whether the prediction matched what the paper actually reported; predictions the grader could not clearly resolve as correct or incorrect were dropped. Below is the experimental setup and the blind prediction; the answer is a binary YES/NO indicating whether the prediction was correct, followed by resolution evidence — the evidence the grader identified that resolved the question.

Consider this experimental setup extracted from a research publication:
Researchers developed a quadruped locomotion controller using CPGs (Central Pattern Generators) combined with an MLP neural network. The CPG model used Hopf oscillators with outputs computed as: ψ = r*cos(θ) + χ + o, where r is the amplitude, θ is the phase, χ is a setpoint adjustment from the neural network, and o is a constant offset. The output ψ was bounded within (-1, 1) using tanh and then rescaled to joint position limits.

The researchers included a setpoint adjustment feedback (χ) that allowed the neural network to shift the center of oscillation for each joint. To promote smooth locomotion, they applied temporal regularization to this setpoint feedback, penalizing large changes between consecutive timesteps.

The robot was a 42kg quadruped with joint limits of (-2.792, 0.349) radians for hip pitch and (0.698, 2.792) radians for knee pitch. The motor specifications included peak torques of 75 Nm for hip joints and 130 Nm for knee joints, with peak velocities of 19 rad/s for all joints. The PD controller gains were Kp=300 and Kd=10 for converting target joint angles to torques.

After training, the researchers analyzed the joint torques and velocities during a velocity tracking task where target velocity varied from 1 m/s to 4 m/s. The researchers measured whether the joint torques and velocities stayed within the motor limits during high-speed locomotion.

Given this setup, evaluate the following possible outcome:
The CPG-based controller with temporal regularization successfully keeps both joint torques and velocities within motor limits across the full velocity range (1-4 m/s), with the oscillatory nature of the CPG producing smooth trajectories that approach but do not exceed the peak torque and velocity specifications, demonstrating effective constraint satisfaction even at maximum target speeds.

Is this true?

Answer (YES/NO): YES